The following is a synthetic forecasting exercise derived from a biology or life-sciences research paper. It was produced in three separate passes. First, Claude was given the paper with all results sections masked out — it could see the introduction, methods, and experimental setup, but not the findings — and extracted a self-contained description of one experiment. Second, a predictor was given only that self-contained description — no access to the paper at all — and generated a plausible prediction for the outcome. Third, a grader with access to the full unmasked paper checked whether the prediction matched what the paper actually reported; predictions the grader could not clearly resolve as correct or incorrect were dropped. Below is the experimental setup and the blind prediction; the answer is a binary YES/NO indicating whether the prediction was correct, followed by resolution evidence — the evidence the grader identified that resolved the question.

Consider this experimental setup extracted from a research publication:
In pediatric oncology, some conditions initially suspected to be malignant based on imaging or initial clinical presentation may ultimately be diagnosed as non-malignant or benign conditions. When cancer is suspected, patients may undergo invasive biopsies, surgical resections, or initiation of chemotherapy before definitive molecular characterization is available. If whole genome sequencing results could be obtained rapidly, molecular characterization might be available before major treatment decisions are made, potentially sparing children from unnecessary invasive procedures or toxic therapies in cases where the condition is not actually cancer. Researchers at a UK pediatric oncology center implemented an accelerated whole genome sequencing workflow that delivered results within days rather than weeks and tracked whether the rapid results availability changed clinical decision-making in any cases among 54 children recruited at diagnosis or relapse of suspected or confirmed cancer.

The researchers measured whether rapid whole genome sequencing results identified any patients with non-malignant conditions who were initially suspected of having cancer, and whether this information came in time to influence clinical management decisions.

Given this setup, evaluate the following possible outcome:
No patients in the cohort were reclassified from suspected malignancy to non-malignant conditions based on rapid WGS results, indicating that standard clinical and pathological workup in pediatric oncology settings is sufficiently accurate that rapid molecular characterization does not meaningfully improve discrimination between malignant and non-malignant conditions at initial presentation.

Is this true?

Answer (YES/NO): NO